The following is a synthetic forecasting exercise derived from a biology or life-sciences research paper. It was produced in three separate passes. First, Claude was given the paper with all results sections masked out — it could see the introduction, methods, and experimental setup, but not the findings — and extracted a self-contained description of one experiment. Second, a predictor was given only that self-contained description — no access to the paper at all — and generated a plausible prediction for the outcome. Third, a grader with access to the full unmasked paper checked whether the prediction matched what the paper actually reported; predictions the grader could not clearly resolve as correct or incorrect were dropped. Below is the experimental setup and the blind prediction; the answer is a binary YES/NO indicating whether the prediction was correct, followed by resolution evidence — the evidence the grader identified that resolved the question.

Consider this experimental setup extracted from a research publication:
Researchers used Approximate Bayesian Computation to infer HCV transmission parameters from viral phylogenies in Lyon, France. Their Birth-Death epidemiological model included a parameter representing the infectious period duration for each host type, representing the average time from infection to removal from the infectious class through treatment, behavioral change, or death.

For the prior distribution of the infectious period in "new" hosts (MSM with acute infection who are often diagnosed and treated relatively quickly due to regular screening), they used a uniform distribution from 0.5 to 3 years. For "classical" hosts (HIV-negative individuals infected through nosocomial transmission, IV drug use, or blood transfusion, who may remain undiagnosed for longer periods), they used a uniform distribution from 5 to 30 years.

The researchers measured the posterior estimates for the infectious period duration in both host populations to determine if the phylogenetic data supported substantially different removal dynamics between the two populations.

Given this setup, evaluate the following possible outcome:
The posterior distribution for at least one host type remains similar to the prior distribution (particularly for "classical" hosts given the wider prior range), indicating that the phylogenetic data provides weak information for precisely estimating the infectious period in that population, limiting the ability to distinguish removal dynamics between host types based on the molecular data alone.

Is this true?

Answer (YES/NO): NO